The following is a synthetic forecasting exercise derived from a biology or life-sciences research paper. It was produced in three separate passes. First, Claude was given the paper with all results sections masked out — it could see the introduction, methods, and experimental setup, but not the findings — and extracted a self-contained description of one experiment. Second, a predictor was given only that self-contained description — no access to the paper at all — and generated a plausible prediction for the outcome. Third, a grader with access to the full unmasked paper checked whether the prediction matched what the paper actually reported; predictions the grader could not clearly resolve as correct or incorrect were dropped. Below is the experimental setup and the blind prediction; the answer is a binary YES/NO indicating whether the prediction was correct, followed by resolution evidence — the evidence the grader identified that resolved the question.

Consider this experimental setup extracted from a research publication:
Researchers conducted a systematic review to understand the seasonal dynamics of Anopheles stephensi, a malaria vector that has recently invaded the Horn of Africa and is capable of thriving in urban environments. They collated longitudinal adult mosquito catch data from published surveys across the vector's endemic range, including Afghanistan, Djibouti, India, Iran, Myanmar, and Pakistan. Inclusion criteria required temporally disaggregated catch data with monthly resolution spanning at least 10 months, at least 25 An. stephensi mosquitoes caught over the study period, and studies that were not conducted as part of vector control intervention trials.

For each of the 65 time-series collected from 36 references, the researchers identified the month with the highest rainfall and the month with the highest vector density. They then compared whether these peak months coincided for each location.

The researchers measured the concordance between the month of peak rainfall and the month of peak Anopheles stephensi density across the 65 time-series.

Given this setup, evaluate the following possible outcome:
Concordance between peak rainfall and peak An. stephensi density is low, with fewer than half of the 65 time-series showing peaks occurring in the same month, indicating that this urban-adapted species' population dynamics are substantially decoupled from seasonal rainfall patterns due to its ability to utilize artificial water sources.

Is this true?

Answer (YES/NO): YES